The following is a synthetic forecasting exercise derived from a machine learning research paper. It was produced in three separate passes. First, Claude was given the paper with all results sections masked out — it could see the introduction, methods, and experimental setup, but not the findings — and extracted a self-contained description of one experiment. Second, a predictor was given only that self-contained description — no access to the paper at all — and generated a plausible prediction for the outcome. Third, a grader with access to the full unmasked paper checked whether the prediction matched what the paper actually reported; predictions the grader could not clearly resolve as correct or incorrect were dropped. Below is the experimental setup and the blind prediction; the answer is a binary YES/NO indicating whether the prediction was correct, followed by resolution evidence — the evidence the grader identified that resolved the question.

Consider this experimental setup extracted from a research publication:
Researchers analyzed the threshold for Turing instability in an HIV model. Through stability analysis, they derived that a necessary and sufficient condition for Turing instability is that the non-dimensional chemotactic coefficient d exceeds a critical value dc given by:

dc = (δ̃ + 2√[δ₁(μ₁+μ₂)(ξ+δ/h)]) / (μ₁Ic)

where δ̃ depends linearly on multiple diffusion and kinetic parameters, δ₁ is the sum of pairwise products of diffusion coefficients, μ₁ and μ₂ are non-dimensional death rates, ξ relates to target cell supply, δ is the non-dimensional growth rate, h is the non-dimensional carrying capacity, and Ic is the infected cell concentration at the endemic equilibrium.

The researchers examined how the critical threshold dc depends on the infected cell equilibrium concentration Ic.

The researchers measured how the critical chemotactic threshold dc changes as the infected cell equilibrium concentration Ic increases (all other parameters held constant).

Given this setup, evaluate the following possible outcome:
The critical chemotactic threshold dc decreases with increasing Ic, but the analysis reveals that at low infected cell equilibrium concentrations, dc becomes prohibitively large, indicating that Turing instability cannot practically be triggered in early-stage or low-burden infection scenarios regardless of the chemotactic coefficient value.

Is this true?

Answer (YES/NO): NO